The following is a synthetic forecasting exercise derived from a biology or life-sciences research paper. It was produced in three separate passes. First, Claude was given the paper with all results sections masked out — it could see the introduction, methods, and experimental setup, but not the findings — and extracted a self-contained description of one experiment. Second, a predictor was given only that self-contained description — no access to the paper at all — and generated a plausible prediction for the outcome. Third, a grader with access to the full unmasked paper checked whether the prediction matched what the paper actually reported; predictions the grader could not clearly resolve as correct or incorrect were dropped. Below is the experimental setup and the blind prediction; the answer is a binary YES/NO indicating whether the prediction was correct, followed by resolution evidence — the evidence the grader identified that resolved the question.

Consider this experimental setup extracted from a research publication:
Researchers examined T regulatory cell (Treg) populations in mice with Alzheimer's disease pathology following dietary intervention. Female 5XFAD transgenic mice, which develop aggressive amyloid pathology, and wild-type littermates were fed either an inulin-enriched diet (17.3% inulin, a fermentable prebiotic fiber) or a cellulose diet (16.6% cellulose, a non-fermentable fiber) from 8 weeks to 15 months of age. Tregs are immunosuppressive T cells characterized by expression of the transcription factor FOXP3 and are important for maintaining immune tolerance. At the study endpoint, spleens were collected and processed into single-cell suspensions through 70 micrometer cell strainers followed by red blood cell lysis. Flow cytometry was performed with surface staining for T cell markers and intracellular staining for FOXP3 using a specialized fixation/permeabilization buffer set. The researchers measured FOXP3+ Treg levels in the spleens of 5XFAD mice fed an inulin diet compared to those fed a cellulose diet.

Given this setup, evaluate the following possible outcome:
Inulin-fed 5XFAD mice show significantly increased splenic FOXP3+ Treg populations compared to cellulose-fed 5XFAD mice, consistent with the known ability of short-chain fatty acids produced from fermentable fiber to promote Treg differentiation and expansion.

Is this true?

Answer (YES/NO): YES